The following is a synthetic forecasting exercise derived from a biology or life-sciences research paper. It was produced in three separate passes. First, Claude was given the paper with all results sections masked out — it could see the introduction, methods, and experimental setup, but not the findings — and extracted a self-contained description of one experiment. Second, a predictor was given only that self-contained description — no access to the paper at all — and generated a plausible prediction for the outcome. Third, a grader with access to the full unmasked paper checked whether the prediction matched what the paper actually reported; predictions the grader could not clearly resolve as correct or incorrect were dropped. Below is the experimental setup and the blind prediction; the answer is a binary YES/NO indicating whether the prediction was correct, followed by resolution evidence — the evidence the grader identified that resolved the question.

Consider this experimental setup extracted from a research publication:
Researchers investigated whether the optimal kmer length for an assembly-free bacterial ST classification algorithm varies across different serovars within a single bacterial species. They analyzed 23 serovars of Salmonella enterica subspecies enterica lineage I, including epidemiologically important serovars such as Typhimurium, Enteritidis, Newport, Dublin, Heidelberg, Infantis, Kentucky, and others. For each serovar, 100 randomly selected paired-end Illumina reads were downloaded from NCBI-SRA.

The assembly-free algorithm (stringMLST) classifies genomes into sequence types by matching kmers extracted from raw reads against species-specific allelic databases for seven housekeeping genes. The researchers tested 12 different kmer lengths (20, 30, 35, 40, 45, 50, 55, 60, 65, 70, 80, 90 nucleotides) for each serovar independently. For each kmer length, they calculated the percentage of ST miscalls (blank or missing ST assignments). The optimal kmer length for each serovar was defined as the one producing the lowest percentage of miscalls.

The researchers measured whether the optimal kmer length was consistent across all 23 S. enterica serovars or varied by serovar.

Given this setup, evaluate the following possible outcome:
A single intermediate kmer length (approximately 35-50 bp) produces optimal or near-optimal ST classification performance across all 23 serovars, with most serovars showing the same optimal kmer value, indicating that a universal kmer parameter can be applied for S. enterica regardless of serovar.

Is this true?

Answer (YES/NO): NO